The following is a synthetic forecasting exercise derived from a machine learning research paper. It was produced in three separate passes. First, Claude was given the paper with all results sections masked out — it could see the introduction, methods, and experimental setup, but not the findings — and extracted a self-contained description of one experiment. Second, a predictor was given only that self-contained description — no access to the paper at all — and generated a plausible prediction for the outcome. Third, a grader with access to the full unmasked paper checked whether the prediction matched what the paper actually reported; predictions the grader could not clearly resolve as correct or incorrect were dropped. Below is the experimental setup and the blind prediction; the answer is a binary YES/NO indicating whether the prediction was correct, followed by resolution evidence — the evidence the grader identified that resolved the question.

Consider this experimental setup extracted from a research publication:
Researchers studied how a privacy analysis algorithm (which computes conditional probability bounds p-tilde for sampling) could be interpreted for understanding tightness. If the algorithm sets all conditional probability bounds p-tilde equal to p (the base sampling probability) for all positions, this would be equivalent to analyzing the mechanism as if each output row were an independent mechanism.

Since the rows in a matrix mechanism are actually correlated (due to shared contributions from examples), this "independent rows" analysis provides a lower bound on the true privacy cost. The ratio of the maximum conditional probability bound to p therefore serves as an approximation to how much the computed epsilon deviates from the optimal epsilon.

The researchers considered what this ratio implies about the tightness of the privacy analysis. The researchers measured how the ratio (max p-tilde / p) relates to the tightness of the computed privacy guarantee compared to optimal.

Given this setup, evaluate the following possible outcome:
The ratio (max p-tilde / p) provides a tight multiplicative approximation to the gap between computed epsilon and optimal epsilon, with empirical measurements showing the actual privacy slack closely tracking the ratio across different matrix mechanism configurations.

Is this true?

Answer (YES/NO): NO